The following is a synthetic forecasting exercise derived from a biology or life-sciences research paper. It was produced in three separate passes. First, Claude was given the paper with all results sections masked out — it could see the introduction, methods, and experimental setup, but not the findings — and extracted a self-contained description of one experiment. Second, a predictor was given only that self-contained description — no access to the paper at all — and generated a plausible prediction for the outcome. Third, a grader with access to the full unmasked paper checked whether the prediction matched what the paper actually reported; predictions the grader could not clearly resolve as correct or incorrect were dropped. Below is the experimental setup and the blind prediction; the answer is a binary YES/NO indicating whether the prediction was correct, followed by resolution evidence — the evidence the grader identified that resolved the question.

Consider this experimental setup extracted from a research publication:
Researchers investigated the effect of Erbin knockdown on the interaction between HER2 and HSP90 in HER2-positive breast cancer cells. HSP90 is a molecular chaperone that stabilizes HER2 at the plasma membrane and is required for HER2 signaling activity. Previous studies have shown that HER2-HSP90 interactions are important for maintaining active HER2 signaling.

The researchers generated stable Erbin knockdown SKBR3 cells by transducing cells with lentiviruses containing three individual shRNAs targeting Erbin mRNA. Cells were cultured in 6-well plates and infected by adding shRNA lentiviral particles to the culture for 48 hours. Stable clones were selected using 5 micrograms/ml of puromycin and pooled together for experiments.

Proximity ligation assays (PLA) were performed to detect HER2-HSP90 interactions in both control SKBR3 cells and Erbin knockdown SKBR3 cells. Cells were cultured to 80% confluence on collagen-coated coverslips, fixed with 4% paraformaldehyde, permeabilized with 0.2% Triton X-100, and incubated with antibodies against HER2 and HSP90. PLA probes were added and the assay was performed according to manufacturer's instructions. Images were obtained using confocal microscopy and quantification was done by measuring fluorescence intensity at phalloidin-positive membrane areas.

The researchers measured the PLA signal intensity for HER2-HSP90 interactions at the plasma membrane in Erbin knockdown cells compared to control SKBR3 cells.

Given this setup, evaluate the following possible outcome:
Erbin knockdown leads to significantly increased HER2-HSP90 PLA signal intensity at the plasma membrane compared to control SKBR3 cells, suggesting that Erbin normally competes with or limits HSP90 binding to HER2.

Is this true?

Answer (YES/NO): NO